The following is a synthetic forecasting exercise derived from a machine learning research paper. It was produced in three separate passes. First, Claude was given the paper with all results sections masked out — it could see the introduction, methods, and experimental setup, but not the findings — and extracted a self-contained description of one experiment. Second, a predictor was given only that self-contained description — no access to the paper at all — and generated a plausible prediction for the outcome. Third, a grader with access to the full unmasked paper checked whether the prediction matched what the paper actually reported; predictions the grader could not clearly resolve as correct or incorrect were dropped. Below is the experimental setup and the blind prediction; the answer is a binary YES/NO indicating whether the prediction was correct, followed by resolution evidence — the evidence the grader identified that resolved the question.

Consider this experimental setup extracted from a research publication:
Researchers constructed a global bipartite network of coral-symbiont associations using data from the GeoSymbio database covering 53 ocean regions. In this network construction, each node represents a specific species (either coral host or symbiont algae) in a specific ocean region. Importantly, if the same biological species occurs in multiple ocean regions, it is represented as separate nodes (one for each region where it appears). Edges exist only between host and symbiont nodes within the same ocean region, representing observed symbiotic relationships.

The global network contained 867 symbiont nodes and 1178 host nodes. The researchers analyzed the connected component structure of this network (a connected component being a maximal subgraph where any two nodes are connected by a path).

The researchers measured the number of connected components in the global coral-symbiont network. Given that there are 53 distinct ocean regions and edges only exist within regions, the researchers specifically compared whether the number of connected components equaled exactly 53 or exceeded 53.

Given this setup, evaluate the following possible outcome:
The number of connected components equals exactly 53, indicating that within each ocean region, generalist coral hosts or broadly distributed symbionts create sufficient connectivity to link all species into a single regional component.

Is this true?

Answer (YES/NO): NO